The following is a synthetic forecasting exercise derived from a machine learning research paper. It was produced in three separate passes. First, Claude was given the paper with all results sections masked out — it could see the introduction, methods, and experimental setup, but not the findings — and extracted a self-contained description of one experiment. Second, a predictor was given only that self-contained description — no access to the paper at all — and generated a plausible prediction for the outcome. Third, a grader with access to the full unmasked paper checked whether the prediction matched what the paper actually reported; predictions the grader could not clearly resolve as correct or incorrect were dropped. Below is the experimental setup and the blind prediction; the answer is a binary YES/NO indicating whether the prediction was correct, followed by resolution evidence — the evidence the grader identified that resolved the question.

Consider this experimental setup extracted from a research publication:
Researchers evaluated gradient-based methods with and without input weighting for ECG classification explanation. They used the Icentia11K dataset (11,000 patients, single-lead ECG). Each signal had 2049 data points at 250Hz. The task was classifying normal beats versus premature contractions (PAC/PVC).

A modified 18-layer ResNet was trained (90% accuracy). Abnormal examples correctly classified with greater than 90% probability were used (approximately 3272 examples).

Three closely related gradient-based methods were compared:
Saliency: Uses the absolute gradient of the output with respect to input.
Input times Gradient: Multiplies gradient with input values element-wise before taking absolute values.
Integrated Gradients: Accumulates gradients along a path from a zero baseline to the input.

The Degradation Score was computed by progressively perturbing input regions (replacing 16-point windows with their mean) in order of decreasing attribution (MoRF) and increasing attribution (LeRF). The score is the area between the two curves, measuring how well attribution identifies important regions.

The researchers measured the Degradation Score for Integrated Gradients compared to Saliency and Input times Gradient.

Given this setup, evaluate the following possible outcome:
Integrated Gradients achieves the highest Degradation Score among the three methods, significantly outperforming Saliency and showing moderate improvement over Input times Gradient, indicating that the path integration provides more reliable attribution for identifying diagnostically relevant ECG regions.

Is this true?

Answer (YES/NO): NO